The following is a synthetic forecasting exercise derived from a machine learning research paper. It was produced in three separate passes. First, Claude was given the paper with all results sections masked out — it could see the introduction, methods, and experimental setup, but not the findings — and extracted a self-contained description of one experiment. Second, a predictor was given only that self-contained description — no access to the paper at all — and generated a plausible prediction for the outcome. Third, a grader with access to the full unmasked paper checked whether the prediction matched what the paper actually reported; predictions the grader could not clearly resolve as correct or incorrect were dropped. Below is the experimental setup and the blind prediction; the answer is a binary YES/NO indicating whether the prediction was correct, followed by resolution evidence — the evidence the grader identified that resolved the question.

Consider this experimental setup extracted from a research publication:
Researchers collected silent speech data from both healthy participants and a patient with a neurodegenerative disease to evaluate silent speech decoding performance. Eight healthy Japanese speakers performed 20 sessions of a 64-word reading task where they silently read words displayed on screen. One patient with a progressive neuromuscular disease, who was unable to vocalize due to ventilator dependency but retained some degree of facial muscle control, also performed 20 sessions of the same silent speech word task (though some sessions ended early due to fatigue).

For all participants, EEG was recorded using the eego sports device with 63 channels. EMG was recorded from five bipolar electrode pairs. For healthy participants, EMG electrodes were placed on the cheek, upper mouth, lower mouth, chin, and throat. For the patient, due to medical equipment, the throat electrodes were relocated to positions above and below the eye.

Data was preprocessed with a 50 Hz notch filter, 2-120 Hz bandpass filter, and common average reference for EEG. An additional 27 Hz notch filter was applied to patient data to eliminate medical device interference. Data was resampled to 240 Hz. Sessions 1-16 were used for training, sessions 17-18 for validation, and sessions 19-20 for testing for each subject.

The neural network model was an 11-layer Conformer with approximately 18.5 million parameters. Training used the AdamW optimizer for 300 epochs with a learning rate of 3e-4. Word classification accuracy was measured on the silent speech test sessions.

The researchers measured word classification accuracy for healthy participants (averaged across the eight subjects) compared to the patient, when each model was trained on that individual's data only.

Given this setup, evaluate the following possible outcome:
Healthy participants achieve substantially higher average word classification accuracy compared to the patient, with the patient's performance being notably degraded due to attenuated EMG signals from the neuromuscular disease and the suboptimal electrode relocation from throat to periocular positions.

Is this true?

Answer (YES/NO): YES